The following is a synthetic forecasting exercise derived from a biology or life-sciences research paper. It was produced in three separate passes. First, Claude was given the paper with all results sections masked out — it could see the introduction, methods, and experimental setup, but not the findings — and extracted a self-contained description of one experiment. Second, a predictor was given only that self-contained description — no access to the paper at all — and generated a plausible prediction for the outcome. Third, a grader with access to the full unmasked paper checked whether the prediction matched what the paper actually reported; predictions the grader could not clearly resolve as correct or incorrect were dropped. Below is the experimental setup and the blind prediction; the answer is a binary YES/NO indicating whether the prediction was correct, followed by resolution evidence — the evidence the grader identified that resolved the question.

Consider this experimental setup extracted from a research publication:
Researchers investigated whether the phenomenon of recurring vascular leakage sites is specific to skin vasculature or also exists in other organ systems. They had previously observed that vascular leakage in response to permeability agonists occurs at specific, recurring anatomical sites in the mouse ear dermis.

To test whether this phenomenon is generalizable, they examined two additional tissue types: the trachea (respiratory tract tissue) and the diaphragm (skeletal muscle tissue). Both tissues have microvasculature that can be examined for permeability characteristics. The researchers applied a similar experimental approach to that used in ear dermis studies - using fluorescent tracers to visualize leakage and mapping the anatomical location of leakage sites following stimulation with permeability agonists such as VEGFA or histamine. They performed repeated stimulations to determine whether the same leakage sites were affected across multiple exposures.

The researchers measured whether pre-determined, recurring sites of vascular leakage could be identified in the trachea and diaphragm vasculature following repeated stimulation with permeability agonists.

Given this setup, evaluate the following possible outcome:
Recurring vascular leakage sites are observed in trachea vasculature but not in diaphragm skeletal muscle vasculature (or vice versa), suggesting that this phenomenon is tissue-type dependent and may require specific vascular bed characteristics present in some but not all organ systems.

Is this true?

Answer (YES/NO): NO